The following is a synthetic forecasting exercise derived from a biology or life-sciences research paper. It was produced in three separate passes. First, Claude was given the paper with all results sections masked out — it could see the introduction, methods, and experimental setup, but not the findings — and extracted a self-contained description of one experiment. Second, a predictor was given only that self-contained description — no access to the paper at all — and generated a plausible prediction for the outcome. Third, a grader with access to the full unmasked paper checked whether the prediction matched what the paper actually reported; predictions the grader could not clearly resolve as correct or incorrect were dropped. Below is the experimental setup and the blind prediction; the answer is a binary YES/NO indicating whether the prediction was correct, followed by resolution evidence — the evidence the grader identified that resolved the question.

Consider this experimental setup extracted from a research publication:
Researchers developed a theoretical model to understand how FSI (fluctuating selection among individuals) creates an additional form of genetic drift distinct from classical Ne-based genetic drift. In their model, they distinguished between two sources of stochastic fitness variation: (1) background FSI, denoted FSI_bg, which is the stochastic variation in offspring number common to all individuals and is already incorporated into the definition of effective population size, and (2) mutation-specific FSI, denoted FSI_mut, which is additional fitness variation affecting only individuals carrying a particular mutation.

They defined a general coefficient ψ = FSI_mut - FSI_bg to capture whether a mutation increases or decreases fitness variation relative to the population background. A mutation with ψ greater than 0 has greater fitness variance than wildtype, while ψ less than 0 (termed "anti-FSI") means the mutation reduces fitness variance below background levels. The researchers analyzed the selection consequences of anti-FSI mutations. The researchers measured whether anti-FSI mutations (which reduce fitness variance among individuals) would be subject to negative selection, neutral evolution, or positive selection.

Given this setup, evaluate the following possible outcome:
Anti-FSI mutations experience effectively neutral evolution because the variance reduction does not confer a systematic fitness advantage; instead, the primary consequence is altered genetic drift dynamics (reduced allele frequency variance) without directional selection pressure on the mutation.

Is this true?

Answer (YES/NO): NO